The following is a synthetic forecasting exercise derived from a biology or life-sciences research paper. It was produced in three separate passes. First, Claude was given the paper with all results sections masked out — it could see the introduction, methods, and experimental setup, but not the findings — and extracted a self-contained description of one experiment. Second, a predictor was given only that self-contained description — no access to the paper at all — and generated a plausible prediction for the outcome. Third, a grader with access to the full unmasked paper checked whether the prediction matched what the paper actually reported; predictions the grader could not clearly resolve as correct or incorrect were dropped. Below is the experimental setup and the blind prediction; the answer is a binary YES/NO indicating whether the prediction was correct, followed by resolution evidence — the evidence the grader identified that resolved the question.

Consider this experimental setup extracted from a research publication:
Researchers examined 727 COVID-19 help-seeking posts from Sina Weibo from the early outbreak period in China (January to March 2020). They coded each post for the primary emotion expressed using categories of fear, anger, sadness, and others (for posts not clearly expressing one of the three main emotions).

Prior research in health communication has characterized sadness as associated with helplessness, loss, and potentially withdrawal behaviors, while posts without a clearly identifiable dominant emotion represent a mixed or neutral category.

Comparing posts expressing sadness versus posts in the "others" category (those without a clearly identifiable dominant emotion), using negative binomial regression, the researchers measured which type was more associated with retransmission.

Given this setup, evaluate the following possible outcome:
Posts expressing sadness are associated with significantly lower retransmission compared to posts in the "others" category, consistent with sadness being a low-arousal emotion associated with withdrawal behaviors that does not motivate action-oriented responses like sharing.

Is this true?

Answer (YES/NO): YES